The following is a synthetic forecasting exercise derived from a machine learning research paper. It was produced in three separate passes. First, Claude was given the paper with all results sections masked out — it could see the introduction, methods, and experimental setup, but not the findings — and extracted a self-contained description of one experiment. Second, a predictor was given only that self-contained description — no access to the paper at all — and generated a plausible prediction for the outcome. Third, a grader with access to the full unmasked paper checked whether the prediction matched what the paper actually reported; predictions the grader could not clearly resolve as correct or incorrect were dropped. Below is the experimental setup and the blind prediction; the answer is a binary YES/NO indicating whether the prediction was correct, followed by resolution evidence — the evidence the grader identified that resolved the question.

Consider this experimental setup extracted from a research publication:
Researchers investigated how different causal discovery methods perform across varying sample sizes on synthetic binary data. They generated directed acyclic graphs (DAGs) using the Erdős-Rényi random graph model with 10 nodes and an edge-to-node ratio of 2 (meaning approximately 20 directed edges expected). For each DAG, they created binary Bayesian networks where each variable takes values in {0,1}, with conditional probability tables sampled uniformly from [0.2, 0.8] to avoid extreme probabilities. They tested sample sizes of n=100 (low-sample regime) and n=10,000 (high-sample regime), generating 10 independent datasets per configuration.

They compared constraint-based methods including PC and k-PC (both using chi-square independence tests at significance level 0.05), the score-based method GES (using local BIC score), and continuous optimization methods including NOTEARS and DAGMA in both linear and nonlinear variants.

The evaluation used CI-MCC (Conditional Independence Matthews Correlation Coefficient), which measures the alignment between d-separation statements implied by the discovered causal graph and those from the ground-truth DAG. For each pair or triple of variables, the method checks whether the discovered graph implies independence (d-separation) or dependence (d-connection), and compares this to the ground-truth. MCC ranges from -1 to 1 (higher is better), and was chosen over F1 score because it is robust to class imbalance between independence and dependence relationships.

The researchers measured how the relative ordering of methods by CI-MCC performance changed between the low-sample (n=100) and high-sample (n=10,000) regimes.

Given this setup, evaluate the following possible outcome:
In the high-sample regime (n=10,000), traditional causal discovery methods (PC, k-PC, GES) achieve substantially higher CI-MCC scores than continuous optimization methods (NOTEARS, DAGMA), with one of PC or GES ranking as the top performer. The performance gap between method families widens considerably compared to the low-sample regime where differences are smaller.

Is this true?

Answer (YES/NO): NO